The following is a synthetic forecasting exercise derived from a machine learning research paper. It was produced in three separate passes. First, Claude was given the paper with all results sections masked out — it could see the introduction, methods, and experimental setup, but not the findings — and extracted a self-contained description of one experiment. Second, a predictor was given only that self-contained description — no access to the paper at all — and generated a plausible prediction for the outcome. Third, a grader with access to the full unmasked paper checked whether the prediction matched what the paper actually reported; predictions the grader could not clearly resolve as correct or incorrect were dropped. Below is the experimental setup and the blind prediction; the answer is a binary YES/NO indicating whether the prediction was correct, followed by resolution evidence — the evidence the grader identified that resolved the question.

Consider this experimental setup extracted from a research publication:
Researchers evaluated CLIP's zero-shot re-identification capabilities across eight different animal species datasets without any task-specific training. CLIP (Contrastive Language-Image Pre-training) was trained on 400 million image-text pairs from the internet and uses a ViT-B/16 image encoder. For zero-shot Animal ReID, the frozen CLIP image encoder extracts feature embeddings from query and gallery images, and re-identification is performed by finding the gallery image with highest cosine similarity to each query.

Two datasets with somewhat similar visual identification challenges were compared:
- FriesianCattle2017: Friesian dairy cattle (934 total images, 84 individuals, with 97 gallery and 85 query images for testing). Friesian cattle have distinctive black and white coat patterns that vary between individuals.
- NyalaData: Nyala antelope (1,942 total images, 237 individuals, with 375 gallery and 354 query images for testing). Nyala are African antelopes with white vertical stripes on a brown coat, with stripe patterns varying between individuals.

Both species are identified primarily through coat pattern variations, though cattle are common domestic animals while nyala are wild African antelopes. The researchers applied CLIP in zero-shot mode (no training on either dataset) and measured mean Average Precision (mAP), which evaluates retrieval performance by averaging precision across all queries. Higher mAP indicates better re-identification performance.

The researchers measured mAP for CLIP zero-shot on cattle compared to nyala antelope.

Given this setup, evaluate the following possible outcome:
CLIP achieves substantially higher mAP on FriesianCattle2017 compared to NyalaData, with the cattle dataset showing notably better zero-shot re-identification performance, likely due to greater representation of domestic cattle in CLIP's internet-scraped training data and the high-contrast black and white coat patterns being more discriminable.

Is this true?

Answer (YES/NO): YES